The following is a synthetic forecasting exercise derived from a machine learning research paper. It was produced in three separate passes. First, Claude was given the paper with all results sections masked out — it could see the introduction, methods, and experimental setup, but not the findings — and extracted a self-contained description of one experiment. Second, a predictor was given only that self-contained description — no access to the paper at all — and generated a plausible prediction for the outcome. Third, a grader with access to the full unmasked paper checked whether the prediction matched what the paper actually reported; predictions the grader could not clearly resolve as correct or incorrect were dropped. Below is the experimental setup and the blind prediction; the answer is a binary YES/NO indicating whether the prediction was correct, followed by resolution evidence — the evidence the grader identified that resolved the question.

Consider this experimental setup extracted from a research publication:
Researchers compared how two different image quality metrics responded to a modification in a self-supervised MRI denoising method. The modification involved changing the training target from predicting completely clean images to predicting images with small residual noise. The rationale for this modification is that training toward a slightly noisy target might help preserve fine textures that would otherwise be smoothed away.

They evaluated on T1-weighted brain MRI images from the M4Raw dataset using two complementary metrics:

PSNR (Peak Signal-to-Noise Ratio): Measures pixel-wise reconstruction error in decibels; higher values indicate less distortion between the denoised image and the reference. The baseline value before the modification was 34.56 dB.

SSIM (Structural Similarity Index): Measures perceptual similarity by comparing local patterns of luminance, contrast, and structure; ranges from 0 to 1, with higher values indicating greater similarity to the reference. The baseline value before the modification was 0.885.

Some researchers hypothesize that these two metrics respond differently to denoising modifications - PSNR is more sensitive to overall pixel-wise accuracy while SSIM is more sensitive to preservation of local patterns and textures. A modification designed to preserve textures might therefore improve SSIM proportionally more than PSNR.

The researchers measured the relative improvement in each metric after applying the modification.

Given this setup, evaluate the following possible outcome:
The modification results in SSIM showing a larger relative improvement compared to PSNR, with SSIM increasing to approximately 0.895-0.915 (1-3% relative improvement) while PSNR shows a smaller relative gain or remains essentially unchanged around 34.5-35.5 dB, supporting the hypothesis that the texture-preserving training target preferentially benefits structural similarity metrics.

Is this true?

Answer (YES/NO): NO